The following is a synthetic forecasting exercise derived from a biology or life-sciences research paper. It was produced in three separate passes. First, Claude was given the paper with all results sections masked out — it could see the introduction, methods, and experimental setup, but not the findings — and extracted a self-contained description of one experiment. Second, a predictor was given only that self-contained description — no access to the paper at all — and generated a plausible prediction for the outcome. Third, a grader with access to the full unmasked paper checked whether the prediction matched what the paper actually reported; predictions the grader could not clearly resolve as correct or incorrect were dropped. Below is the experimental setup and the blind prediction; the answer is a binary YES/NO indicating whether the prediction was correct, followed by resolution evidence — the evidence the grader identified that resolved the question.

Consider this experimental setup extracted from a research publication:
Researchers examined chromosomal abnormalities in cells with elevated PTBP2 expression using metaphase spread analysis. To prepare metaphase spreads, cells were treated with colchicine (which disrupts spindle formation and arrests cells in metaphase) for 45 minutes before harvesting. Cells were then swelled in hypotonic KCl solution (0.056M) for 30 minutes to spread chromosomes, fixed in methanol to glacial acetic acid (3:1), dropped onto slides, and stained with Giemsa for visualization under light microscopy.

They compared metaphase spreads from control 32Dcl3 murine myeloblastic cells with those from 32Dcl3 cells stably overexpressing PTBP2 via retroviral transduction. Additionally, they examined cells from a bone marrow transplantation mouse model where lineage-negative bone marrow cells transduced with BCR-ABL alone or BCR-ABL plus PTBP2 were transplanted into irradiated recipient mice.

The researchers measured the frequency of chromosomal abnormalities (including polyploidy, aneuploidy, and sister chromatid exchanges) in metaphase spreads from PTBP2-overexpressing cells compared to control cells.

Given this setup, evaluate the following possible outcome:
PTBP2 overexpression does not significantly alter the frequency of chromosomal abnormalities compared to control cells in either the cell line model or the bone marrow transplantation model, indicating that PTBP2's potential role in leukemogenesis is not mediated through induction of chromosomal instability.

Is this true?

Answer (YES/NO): NO